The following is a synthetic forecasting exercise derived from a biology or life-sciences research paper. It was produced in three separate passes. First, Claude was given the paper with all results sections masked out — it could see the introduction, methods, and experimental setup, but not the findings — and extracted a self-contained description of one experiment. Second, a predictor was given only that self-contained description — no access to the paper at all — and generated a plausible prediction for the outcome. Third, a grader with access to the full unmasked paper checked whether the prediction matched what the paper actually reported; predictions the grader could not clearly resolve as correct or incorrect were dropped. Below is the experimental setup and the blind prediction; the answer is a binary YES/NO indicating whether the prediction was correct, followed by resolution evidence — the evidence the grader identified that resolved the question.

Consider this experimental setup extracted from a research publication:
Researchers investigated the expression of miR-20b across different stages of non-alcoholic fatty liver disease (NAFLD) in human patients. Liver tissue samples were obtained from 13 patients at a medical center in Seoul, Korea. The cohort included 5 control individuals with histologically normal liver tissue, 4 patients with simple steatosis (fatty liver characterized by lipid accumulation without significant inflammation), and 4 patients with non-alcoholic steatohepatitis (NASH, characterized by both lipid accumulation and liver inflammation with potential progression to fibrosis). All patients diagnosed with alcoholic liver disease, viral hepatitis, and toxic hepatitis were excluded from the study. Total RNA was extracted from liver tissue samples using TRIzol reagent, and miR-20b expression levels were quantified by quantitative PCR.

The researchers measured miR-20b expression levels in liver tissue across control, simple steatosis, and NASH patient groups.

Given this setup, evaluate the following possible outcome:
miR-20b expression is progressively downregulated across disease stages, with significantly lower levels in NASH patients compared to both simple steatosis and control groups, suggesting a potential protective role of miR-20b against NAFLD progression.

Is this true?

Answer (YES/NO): NO